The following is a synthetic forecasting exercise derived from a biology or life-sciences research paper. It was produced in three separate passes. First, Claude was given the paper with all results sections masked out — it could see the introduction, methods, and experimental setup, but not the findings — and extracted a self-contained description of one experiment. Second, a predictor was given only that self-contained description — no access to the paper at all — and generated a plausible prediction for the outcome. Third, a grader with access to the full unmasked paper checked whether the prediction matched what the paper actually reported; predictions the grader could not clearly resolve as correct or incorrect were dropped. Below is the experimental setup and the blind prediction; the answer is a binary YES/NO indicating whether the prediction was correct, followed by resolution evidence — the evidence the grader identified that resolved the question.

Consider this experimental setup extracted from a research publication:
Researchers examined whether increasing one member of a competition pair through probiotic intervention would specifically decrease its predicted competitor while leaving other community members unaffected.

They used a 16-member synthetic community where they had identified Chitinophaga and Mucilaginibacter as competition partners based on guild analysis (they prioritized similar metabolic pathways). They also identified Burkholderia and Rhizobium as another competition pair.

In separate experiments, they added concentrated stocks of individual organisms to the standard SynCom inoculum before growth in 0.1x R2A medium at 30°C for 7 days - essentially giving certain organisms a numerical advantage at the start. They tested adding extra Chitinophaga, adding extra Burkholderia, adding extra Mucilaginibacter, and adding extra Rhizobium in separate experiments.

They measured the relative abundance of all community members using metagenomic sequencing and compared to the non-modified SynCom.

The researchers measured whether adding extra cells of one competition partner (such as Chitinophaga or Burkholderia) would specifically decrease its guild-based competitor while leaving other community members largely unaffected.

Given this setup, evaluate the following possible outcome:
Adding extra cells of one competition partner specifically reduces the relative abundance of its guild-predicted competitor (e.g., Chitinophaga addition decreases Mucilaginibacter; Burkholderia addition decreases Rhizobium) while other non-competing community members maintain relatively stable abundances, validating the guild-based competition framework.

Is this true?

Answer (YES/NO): YES